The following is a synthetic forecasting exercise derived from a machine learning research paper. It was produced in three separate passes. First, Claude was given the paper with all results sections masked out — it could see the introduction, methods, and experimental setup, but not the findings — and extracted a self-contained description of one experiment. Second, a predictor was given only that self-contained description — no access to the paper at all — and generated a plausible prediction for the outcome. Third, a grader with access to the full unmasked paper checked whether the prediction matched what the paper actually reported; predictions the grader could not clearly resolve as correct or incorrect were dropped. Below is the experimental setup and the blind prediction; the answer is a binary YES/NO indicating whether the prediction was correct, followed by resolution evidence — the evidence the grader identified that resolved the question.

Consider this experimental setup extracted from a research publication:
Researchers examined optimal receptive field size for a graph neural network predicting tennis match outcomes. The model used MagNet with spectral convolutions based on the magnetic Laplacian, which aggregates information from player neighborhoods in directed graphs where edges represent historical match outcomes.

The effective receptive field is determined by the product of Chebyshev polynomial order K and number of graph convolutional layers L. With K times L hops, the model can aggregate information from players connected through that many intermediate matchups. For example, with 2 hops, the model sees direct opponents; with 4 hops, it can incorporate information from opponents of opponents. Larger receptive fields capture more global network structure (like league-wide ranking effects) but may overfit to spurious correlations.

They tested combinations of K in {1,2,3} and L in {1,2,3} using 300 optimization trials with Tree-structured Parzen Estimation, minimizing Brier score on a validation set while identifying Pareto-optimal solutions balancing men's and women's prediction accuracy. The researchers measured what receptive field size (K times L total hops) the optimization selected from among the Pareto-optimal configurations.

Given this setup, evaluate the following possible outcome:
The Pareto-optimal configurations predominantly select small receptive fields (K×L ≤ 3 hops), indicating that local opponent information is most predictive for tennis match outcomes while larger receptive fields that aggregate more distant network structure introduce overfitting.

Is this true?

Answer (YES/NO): NO